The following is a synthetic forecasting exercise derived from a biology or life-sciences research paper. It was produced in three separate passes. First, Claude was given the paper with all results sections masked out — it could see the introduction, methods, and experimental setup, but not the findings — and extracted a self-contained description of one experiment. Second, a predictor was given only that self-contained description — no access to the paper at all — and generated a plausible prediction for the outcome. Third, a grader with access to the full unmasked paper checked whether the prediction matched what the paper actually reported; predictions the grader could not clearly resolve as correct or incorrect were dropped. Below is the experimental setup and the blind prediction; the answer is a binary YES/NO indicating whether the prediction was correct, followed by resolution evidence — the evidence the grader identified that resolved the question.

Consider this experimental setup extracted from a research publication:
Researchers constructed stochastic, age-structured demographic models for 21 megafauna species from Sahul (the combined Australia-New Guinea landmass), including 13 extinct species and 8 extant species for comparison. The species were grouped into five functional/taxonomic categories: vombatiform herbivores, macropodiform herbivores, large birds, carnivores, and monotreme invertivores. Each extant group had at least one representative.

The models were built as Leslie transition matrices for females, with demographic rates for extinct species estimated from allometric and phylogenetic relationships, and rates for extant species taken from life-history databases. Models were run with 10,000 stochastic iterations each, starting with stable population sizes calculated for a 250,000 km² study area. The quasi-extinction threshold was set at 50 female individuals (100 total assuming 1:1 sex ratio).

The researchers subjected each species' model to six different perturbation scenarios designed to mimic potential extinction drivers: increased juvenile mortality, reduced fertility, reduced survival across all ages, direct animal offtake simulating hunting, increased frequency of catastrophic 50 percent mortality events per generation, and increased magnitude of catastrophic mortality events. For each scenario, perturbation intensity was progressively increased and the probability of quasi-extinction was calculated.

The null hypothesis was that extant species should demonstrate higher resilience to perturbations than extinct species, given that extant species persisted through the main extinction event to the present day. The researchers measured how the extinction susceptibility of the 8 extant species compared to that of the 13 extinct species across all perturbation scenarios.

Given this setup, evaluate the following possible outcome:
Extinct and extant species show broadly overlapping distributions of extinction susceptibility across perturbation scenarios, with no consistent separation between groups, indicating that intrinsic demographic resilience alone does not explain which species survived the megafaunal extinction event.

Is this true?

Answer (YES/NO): YES